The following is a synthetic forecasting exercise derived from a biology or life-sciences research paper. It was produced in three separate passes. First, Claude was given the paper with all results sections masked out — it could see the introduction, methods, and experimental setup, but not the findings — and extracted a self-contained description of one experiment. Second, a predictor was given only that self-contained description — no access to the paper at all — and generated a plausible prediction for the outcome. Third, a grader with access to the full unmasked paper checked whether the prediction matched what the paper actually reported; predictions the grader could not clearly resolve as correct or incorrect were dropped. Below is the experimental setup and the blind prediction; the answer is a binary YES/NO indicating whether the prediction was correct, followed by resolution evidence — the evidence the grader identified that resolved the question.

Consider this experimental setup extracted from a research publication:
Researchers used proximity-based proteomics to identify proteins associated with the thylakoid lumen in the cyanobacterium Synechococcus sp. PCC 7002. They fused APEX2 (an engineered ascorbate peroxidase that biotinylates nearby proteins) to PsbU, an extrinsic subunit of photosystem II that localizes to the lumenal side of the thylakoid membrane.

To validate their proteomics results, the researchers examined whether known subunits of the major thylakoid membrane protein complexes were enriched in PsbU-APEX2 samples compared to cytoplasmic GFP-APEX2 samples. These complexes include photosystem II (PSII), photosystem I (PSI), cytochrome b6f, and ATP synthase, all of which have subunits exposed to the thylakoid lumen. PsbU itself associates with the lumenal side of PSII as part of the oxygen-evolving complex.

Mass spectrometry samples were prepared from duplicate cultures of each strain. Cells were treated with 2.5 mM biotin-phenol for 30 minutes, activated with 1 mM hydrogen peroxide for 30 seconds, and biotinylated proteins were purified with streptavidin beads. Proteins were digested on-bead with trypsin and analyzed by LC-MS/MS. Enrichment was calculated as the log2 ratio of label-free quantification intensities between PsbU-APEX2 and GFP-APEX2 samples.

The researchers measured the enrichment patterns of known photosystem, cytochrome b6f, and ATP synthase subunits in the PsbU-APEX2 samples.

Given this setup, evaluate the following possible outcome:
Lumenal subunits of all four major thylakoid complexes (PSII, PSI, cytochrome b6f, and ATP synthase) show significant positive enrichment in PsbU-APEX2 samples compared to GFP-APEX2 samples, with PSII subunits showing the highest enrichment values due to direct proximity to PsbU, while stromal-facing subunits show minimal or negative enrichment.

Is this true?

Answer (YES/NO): NO